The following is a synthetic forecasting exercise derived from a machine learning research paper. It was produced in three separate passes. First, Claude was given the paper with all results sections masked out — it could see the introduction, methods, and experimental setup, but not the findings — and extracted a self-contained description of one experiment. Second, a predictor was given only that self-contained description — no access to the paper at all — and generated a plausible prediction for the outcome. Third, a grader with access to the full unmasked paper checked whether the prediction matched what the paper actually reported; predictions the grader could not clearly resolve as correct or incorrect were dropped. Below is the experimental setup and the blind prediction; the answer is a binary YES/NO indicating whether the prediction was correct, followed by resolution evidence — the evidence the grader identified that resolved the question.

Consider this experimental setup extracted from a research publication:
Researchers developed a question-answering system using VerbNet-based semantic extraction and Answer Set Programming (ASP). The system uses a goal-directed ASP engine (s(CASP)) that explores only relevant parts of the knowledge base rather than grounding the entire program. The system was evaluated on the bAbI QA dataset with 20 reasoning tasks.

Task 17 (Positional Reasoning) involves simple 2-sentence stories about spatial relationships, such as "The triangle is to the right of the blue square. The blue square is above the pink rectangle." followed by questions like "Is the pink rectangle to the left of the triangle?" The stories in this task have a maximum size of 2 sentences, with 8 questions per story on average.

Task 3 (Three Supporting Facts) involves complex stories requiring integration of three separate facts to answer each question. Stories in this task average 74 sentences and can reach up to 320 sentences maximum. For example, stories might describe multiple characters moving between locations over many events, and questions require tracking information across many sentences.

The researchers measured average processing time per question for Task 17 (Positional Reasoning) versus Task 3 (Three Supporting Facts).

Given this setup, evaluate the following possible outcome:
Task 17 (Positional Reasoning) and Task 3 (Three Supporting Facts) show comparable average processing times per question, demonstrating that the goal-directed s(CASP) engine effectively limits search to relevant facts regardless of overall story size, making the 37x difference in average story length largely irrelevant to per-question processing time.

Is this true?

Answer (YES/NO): NO